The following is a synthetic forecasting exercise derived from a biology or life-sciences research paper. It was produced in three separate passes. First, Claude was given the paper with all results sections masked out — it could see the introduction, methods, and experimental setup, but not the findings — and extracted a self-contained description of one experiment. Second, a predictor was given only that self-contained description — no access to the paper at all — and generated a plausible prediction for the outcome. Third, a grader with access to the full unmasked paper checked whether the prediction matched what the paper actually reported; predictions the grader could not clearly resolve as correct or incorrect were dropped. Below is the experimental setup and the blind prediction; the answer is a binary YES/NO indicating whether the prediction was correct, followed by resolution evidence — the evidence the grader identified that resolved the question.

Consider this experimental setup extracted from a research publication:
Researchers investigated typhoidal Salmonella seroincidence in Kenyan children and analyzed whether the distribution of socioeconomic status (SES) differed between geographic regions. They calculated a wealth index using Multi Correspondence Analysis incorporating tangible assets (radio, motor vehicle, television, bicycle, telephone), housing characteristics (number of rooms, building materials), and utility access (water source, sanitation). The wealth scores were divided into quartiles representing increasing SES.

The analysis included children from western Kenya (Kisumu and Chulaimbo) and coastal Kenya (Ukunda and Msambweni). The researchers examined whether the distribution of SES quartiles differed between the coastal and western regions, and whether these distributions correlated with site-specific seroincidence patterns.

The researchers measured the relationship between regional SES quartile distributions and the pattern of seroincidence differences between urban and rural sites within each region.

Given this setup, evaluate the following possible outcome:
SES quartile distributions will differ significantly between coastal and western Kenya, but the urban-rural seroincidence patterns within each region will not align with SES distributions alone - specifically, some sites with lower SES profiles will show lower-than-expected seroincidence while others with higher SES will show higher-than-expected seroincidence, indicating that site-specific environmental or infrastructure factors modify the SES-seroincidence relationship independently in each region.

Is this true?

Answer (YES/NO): NO